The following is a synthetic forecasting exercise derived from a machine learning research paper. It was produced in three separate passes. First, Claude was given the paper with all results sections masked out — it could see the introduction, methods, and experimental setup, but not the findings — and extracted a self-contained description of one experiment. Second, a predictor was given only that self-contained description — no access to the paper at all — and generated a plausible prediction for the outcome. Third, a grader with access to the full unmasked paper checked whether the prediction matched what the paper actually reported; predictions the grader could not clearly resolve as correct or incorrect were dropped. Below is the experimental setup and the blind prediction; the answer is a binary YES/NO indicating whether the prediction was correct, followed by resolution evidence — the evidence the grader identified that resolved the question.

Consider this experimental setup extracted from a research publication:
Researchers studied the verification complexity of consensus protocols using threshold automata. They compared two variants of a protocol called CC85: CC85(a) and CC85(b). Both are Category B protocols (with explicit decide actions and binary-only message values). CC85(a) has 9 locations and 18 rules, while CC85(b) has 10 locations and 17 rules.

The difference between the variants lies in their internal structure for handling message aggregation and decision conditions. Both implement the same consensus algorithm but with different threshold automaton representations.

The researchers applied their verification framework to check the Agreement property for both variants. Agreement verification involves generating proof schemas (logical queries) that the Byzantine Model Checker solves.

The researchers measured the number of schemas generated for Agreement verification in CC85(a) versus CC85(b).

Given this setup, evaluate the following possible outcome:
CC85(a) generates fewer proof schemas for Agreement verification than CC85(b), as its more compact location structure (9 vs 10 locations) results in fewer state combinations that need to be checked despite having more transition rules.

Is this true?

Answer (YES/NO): NO